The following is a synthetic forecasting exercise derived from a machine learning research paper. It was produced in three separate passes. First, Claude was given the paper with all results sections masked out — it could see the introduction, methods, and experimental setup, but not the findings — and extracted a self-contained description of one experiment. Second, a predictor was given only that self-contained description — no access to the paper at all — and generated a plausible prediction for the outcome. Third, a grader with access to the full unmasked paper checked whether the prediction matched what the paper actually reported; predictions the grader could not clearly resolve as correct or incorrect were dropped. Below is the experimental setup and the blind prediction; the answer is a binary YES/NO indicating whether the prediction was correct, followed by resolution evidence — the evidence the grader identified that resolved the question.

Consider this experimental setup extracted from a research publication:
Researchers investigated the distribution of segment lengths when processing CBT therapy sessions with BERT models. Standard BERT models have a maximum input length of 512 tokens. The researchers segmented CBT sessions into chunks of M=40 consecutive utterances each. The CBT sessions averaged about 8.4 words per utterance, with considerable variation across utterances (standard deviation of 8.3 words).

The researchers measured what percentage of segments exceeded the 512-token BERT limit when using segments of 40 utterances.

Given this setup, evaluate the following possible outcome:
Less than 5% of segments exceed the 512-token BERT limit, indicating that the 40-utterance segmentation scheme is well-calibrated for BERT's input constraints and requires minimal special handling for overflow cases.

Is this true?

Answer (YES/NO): YES